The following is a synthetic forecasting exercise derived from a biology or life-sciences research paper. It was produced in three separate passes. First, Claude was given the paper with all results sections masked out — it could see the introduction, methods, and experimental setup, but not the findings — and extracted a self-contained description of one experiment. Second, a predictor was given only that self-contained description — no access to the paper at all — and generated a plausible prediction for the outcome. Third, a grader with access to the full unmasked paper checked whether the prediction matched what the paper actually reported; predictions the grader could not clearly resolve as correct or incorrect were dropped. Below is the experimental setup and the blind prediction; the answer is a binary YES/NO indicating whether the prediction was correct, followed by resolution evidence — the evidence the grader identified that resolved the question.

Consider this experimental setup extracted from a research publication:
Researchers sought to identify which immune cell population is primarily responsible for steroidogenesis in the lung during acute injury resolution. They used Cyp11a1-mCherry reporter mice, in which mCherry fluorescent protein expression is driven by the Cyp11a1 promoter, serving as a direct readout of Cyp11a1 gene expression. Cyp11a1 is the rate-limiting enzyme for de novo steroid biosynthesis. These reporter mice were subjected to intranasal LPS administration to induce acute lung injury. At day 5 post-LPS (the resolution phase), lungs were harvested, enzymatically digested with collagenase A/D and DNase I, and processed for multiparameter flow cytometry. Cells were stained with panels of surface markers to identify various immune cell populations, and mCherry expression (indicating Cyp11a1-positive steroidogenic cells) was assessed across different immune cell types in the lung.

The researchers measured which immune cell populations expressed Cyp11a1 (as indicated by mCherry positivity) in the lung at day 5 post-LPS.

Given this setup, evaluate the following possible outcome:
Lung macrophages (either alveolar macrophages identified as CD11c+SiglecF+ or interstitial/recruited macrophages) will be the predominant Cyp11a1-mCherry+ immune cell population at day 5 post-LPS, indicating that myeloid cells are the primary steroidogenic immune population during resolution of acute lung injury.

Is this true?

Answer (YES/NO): NO